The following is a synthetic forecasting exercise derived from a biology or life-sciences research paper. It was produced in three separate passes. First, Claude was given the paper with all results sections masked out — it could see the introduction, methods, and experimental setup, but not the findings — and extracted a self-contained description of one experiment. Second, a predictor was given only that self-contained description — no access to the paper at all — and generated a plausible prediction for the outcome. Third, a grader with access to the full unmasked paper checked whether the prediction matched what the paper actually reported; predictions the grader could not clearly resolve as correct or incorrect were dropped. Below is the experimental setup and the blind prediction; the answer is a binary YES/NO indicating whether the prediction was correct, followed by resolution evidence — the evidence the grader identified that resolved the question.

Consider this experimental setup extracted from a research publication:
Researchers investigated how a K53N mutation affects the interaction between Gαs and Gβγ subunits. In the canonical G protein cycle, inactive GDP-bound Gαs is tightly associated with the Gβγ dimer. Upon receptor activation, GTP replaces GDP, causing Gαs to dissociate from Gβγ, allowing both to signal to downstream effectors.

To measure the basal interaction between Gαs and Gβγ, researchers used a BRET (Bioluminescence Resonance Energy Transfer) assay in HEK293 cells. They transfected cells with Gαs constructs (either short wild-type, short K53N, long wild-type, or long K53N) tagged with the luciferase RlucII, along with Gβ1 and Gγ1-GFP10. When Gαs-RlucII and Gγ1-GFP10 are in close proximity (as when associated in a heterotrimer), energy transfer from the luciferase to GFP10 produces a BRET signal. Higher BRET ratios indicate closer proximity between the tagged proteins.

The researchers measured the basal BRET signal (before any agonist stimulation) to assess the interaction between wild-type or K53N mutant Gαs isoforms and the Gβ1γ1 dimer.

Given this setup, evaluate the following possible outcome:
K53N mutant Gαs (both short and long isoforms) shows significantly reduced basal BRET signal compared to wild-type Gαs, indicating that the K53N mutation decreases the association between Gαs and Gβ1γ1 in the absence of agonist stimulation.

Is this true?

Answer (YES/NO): YES